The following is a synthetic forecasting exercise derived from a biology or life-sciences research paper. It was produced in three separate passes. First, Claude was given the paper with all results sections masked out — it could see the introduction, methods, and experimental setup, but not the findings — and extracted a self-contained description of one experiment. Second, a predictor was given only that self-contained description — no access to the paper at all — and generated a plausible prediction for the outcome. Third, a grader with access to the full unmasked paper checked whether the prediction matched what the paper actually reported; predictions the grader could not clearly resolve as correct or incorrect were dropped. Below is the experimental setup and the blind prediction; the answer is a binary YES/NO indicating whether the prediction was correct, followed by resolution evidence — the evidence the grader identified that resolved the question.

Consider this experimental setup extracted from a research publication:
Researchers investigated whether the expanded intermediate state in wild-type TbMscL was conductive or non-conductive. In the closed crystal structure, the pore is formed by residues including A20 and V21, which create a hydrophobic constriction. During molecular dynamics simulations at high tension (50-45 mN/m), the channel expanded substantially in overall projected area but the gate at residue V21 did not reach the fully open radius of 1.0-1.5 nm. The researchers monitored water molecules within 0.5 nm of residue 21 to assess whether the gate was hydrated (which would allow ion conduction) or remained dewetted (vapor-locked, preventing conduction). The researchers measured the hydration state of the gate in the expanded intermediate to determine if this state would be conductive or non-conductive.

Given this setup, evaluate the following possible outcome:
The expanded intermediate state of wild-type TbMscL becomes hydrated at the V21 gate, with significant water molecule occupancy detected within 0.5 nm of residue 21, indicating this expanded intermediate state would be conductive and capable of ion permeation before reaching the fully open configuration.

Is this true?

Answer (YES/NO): NO